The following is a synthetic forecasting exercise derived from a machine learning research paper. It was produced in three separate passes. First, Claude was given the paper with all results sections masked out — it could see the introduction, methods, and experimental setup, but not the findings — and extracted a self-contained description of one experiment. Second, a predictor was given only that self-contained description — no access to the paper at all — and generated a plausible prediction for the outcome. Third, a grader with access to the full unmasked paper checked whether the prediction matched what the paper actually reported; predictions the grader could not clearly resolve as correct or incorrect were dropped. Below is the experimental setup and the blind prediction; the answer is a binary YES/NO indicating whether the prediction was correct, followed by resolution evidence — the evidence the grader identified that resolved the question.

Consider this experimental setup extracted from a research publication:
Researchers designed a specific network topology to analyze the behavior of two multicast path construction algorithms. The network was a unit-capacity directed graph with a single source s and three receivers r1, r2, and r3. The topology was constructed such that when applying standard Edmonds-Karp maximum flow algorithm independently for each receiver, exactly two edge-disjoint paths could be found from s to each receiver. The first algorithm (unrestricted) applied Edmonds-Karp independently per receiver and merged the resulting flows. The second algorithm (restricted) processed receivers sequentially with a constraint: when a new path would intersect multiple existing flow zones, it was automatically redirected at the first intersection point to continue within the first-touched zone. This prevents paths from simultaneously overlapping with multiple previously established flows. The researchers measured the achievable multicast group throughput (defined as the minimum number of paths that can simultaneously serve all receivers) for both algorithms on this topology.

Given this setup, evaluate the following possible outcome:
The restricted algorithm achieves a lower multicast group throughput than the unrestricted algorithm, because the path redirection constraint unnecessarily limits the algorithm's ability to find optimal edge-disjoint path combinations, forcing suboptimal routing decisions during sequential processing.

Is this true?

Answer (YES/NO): YES